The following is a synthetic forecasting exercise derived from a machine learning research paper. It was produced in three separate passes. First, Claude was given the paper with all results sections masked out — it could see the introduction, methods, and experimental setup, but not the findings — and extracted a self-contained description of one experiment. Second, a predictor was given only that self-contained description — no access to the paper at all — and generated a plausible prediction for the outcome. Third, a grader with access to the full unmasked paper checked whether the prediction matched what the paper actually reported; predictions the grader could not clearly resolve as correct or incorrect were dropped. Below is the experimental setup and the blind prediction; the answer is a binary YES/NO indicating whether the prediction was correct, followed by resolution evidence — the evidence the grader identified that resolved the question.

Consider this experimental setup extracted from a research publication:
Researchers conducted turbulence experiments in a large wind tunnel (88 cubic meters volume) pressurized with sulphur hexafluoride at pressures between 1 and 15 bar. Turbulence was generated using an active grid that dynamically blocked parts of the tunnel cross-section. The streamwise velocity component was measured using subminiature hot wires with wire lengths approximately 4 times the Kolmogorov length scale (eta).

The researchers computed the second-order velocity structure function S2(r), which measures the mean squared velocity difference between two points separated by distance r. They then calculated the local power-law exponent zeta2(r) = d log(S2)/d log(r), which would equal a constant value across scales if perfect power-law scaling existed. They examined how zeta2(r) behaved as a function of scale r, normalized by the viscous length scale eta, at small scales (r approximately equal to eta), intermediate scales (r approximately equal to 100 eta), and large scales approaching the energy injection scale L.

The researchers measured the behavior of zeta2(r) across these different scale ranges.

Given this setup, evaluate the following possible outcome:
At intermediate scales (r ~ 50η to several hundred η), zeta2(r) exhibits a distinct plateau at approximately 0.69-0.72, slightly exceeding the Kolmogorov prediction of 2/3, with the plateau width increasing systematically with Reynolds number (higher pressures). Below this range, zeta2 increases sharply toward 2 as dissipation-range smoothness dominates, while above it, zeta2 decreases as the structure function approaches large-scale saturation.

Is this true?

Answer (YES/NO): NO